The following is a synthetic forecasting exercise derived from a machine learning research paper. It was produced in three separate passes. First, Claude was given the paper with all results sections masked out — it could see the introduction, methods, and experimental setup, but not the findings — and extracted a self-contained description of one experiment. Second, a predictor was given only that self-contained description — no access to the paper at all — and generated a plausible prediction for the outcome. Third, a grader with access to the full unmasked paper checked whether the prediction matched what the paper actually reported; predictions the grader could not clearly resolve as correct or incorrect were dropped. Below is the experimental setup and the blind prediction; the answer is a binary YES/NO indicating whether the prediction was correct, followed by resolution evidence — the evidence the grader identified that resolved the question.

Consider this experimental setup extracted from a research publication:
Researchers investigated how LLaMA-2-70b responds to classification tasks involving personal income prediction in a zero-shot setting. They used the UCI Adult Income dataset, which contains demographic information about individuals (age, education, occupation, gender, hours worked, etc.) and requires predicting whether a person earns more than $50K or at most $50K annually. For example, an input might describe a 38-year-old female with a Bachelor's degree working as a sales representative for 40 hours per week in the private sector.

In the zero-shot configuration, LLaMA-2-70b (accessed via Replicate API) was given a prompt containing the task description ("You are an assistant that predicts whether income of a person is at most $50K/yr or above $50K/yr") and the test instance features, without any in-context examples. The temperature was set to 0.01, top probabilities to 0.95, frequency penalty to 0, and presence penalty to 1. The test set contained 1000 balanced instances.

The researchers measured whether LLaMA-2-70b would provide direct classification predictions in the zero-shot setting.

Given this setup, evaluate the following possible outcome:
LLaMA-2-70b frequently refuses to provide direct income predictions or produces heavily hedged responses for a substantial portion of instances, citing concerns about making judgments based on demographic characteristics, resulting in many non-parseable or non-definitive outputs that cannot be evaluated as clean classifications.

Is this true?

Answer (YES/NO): YES